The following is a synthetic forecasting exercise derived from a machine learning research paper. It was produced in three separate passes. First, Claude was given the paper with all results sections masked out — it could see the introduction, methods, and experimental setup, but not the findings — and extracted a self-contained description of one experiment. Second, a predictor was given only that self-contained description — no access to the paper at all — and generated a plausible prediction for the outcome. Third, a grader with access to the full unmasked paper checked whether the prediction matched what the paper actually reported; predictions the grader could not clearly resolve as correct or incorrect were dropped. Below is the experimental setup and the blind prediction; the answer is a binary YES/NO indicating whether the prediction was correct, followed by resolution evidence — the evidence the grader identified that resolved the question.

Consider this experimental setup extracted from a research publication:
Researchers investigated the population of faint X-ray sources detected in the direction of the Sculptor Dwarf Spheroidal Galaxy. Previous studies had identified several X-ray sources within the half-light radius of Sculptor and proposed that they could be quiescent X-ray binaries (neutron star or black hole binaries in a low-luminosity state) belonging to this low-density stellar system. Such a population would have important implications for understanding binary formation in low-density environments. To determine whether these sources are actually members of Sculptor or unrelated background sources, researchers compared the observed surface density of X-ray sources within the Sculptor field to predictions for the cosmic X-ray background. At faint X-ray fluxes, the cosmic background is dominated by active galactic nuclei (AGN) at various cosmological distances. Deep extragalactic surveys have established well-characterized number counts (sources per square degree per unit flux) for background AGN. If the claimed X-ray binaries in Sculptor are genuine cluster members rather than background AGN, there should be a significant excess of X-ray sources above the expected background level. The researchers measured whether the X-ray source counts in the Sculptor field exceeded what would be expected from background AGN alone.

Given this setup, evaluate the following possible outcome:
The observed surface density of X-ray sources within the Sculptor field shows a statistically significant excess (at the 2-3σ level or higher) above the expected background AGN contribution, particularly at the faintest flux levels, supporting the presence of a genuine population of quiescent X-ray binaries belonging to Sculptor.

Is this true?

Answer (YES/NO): NO